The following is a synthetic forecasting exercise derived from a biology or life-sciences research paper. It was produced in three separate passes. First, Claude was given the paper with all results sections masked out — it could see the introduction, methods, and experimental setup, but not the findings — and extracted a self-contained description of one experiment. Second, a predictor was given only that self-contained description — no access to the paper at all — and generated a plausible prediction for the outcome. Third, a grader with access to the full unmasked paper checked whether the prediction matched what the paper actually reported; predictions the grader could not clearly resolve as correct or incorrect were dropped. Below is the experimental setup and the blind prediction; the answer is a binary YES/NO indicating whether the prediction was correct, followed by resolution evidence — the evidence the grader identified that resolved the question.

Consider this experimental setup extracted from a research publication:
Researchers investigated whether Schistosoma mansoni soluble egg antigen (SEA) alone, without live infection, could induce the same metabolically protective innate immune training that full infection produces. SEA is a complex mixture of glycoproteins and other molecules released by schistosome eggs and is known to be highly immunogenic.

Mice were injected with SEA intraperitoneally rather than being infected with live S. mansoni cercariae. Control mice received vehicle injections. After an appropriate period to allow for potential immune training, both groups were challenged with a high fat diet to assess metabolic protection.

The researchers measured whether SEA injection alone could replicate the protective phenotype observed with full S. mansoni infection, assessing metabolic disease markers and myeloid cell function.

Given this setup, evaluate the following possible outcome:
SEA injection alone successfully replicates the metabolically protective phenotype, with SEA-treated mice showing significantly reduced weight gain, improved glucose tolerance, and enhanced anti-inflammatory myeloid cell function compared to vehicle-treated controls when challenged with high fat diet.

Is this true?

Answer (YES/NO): YES